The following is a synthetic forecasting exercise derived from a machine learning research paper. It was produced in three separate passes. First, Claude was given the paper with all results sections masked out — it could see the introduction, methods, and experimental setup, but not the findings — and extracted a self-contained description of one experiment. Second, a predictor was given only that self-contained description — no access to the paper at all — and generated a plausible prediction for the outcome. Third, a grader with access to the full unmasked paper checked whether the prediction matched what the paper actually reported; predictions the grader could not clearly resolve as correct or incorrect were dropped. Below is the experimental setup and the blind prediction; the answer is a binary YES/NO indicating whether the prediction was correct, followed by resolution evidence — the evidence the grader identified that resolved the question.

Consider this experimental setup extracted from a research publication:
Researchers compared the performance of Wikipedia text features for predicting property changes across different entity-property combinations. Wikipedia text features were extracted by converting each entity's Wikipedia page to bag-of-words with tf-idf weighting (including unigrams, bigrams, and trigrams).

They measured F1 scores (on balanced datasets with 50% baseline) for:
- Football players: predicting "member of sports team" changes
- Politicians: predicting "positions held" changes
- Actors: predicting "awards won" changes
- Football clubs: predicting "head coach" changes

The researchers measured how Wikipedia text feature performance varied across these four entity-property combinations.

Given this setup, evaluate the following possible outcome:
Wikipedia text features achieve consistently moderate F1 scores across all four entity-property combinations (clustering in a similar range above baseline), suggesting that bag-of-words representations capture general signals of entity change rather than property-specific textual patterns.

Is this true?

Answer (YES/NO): NO